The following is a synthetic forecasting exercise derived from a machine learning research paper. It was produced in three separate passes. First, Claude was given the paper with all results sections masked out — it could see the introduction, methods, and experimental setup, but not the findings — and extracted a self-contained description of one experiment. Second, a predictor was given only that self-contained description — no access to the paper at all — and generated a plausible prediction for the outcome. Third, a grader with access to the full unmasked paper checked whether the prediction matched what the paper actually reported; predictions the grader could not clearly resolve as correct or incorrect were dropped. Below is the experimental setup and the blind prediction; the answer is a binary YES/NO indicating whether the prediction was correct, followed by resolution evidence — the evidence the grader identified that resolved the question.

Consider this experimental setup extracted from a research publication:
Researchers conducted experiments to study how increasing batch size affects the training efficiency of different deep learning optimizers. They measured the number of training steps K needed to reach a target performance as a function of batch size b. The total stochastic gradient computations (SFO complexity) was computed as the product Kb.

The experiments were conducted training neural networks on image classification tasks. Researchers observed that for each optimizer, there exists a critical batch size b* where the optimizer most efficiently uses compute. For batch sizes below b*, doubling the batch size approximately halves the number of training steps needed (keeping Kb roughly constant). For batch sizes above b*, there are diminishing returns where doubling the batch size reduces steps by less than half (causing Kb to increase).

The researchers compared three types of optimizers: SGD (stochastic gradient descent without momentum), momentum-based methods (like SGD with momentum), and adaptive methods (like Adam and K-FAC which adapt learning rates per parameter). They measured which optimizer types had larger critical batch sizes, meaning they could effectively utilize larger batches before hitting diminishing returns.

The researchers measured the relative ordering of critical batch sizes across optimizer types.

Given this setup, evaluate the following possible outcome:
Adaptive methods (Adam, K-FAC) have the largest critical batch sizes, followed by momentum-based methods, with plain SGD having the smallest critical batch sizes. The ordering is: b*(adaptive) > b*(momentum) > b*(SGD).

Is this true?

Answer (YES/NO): YES